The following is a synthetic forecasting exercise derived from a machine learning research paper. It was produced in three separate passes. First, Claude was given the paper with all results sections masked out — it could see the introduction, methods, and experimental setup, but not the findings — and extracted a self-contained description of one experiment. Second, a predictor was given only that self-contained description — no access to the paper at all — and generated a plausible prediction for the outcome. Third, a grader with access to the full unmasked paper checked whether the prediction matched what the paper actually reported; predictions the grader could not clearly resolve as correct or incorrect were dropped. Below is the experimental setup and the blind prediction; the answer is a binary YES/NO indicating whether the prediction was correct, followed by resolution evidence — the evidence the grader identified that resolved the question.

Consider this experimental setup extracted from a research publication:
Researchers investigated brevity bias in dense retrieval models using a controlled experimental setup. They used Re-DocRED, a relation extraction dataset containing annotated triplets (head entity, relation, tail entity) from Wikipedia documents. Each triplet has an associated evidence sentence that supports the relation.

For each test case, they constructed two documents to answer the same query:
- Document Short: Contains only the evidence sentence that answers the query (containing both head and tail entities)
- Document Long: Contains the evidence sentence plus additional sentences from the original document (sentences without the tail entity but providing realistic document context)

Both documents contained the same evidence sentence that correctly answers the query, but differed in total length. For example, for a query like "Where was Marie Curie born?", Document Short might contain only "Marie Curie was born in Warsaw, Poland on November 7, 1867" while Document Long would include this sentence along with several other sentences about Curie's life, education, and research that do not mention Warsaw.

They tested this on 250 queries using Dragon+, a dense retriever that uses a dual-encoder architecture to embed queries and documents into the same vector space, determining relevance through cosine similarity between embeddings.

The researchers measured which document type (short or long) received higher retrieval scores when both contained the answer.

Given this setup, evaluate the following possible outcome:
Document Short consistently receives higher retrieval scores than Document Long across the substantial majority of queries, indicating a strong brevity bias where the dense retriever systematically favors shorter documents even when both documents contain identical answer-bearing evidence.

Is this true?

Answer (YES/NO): YES